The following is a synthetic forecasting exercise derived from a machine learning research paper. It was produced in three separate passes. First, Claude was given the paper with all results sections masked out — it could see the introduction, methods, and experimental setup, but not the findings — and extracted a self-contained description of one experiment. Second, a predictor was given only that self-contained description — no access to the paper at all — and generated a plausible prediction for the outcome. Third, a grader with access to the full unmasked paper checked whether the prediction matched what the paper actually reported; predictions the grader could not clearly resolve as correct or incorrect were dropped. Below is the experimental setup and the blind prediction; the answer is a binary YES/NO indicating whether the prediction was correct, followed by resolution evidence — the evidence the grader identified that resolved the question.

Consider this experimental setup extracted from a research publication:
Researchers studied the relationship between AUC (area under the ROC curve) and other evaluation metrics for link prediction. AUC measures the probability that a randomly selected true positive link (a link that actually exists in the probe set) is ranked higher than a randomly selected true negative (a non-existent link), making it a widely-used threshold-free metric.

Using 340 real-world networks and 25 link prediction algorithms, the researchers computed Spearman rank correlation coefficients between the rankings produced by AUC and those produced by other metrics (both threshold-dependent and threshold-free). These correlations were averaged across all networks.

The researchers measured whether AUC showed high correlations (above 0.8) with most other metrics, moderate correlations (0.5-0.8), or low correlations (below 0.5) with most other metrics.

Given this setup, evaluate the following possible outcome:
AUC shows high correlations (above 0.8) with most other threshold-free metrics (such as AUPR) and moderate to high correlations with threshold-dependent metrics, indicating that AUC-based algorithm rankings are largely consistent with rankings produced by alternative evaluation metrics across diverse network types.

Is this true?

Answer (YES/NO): NO